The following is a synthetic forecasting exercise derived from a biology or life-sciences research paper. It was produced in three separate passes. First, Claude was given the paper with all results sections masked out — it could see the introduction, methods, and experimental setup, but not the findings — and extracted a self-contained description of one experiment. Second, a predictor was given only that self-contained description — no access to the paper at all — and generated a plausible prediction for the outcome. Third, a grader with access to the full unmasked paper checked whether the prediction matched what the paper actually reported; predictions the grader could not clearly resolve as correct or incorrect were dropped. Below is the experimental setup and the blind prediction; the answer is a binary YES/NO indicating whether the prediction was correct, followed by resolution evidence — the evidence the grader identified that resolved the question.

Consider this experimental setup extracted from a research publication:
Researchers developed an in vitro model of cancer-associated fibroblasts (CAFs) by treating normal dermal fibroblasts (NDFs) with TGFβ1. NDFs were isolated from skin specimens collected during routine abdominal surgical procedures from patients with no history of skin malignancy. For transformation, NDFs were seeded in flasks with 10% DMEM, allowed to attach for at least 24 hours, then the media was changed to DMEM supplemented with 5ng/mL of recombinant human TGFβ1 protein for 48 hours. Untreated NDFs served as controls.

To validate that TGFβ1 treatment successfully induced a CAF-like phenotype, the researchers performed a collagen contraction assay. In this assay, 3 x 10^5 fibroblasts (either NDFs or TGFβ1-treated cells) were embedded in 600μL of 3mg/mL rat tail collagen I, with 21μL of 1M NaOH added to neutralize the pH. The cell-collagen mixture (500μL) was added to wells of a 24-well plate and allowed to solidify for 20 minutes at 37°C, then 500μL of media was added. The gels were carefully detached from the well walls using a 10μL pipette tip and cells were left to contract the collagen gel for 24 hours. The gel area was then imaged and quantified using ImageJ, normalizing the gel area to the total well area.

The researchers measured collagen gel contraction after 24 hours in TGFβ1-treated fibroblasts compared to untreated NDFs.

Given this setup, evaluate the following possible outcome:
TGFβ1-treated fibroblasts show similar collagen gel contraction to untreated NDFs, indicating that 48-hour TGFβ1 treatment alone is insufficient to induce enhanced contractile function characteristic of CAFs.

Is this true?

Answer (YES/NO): NO